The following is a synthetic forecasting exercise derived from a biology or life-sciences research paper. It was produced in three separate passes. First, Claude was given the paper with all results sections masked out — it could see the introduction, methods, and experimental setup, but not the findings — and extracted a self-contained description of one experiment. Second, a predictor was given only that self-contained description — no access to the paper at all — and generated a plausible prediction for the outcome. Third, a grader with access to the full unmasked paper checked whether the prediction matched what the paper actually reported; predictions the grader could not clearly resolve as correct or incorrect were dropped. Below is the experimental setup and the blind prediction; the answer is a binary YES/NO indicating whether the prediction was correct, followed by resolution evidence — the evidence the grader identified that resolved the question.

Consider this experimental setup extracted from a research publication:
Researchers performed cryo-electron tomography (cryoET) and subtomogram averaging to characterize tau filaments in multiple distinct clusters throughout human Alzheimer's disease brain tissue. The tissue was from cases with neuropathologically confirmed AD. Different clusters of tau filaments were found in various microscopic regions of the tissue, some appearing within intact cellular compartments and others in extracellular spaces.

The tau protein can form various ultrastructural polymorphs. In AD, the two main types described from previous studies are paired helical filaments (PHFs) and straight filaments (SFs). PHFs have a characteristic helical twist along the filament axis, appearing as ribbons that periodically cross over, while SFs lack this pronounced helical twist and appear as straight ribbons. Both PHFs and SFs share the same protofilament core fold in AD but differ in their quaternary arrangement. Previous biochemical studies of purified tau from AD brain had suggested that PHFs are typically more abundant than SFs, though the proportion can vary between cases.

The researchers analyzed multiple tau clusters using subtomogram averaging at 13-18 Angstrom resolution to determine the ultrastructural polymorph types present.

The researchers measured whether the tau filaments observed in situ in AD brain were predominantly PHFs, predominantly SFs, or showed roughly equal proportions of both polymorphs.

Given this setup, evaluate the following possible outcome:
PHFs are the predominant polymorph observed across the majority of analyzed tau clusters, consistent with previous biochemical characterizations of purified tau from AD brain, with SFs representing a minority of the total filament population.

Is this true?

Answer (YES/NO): NO